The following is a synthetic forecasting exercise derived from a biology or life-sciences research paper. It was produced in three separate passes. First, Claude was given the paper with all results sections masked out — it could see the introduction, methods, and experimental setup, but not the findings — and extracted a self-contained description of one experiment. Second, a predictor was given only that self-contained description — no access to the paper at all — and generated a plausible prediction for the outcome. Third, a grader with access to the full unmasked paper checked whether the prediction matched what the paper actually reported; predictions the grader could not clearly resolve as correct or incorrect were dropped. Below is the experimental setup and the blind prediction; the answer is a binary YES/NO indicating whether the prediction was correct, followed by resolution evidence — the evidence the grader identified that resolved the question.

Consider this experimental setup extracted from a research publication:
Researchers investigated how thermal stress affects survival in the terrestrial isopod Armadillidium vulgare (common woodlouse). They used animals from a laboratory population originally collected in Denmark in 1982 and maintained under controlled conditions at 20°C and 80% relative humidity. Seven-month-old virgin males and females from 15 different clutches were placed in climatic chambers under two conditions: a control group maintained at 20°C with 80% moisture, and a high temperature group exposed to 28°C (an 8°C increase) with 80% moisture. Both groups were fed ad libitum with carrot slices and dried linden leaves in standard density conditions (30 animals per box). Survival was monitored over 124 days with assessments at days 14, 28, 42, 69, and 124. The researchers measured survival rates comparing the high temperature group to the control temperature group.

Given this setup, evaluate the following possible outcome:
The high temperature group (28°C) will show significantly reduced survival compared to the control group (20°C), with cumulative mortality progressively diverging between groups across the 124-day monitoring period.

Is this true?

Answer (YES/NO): NO